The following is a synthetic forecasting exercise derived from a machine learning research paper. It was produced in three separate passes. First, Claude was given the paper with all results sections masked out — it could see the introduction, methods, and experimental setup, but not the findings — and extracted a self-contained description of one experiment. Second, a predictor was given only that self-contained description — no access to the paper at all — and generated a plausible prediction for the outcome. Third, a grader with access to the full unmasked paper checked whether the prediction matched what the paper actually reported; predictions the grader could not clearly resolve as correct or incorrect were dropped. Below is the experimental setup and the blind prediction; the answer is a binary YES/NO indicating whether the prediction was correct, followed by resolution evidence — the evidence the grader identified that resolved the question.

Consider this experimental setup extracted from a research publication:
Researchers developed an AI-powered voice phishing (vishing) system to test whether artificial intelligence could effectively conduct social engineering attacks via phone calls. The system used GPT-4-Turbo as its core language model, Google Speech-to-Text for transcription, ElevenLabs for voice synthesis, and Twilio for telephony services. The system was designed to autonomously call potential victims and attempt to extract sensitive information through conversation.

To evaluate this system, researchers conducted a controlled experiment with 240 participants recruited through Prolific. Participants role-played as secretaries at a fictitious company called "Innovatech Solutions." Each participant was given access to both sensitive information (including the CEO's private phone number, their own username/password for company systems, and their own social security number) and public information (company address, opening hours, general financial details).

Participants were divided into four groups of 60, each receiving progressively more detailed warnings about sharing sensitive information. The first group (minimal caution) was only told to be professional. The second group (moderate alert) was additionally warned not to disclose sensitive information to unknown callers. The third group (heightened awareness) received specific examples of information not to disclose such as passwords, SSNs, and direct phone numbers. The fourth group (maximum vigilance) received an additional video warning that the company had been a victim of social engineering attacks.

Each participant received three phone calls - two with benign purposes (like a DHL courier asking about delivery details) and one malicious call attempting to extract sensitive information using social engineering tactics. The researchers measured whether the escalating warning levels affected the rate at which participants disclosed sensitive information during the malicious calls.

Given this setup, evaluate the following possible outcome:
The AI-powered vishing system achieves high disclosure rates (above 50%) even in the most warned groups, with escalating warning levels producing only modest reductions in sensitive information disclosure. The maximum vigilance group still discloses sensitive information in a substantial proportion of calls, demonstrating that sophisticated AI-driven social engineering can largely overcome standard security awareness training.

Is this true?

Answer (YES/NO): NO